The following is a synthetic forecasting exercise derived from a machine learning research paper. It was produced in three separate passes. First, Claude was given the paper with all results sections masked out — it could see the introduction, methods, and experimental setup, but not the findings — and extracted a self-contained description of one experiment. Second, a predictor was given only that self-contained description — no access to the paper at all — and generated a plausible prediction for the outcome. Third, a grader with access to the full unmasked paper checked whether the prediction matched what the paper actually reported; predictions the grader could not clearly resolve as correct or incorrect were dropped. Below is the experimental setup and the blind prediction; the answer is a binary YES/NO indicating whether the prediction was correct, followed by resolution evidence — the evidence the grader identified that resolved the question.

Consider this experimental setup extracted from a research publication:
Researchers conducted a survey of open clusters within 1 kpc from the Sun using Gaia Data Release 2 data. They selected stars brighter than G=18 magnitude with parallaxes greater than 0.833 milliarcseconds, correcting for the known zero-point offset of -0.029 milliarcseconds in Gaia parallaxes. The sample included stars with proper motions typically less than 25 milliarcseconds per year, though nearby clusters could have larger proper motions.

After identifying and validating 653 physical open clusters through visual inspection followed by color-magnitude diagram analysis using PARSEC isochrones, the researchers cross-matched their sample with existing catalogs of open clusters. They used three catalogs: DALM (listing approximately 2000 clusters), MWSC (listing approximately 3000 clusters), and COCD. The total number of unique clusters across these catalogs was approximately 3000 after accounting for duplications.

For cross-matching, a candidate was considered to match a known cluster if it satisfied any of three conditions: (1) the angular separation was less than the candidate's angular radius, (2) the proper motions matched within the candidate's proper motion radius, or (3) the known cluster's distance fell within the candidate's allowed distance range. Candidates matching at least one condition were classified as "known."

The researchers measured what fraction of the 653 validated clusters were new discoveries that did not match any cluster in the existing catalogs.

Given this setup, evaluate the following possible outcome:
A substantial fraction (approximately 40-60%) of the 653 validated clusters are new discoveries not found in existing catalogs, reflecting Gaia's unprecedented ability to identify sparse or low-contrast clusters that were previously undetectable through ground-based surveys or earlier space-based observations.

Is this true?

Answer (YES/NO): NO